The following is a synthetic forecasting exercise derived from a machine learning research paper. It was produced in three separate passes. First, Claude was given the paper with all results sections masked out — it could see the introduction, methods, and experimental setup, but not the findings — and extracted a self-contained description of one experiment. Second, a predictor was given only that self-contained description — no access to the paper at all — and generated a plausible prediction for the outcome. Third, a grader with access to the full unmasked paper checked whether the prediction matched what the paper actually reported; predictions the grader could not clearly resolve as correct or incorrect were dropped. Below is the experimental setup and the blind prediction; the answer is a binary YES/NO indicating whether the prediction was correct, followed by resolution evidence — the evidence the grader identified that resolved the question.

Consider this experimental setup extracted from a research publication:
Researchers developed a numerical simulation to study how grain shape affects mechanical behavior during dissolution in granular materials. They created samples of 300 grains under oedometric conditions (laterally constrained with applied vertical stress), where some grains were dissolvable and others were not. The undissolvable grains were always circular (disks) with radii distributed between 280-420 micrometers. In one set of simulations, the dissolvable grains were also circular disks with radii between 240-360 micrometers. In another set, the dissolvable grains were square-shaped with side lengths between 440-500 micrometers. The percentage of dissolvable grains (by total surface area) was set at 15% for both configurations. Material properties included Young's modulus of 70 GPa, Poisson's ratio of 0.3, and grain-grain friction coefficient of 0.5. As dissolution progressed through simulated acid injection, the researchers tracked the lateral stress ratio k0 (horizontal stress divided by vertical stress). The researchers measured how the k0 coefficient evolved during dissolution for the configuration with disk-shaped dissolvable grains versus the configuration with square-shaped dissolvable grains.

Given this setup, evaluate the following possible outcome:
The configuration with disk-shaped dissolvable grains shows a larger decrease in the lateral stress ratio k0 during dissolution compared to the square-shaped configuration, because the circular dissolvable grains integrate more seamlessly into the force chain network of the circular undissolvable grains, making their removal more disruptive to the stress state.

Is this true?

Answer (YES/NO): YES